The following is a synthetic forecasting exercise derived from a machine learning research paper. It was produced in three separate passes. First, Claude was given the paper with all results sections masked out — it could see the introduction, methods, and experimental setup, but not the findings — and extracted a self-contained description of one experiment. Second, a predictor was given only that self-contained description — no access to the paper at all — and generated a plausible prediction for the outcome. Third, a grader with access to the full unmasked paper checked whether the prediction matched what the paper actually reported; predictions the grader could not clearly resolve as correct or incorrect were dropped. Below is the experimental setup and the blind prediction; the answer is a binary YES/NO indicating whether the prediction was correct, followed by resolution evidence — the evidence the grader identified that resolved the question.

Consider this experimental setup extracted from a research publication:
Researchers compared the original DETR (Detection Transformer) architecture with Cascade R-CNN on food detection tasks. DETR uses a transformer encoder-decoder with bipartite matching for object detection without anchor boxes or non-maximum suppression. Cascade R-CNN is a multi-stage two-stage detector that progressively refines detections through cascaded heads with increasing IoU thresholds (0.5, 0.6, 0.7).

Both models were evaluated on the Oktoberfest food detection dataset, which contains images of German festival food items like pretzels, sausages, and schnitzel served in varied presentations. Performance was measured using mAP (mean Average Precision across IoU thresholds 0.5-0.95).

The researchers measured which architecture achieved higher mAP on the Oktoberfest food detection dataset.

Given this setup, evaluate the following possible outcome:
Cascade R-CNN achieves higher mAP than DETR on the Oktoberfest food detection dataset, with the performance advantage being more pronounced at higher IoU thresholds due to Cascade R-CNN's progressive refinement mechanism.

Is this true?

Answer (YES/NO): NO